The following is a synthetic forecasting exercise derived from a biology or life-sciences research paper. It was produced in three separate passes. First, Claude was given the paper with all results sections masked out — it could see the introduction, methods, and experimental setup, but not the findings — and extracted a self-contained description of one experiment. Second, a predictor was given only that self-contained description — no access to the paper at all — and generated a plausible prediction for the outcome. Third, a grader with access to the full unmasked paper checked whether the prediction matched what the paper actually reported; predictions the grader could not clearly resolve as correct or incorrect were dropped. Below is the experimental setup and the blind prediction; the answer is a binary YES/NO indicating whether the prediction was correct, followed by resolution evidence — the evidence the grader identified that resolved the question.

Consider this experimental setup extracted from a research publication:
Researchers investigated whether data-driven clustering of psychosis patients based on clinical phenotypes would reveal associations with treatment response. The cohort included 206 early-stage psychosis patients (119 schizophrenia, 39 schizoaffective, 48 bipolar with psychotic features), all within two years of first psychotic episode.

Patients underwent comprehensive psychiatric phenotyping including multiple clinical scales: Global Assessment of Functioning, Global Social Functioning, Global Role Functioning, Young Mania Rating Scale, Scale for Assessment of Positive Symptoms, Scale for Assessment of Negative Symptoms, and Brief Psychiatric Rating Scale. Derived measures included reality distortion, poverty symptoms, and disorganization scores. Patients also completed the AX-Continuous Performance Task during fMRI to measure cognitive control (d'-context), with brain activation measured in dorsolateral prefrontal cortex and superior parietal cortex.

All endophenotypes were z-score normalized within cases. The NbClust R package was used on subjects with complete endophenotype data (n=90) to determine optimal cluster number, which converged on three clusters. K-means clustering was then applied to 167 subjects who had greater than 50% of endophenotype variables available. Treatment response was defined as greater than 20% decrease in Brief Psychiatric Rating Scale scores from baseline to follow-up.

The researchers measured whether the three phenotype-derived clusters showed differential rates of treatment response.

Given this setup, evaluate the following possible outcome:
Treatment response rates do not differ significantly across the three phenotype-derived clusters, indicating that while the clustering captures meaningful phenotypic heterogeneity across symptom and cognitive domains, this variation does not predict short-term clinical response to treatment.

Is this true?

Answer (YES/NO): NO